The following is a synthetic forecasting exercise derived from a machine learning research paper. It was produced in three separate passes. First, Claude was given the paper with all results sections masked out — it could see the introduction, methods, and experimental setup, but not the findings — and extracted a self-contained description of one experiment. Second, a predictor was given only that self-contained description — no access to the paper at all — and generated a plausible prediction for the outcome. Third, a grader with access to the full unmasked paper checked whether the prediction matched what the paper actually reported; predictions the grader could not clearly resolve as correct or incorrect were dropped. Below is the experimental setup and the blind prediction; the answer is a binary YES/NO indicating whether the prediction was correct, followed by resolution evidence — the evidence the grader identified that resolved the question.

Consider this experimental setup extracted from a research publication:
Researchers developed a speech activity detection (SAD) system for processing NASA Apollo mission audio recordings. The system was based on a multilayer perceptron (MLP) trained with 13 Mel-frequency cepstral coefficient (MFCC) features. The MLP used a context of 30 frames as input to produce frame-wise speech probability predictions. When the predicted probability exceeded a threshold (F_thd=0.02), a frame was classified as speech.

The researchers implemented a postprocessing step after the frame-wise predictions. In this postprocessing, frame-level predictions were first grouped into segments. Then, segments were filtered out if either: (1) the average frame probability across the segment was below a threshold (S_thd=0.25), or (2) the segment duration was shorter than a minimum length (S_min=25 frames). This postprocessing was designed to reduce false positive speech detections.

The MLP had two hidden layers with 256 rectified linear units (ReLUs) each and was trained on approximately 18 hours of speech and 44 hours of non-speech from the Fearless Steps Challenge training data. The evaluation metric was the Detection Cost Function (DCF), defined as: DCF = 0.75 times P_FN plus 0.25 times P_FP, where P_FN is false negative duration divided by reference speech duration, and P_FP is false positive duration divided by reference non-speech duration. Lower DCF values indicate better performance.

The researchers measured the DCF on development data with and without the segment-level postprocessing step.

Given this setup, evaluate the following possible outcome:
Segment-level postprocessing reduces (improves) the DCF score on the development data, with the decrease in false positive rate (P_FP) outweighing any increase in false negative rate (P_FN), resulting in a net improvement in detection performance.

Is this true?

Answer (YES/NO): YES